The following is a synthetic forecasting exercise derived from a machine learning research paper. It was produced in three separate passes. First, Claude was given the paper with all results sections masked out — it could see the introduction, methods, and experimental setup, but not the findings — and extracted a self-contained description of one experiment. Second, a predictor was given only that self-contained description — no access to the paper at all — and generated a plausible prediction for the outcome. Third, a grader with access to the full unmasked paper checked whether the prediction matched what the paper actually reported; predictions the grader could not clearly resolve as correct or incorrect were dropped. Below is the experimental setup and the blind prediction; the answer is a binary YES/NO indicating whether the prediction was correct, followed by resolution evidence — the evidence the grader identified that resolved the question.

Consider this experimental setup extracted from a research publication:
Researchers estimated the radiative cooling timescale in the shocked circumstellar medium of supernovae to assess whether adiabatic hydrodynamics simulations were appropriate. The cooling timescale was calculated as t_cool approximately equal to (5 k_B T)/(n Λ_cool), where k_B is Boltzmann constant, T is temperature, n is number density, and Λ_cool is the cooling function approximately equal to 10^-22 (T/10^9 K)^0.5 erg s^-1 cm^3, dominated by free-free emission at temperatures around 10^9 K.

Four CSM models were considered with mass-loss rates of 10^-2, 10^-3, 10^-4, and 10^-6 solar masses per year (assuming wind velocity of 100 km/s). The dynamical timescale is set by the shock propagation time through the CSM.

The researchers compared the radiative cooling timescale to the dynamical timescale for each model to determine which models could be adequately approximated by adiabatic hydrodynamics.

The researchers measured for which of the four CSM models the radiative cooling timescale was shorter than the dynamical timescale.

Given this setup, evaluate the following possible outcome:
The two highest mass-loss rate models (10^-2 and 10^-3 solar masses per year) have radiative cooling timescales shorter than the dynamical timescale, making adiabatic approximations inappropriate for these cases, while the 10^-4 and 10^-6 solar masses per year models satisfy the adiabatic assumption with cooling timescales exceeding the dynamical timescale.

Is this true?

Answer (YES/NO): NO